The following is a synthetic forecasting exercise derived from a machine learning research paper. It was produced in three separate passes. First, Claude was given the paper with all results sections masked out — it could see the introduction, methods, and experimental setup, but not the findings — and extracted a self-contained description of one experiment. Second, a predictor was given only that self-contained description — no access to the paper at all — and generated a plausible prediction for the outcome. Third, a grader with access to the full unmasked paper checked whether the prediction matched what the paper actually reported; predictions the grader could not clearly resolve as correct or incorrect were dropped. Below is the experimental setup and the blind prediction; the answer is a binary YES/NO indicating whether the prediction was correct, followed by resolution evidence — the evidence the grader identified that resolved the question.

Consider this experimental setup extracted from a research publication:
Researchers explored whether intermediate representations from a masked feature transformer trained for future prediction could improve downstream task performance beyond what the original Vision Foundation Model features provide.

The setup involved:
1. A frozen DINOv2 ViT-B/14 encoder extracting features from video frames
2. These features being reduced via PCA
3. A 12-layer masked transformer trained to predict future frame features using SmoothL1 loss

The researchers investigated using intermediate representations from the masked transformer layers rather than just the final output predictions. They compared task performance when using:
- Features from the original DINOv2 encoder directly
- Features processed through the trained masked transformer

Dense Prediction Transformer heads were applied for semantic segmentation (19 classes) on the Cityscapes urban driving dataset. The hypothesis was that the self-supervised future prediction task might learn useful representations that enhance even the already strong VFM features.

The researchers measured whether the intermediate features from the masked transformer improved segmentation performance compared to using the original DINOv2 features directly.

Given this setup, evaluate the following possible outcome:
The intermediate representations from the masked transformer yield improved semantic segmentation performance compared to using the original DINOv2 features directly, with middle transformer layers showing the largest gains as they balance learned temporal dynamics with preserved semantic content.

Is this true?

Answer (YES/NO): YES